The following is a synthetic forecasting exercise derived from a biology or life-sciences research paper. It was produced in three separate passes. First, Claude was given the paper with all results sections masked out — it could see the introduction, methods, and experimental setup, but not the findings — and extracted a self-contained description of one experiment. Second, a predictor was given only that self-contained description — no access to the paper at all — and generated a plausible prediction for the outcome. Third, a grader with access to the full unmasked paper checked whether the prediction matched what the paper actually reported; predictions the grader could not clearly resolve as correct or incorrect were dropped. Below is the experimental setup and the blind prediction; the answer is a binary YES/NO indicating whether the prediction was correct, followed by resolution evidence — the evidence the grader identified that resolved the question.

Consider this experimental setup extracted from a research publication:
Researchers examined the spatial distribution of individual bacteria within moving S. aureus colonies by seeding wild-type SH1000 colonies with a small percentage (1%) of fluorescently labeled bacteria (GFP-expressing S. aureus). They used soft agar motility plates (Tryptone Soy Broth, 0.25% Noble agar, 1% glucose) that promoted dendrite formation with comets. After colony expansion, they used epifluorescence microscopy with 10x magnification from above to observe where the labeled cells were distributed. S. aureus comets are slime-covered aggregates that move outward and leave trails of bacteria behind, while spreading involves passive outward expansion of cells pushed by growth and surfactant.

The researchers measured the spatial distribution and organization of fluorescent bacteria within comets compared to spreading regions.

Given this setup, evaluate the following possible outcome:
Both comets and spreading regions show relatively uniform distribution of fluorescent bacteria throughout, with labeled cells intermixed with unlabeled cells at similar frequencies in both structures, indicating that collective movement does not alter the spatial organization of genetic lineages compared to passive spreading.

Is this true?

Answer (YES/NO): NO